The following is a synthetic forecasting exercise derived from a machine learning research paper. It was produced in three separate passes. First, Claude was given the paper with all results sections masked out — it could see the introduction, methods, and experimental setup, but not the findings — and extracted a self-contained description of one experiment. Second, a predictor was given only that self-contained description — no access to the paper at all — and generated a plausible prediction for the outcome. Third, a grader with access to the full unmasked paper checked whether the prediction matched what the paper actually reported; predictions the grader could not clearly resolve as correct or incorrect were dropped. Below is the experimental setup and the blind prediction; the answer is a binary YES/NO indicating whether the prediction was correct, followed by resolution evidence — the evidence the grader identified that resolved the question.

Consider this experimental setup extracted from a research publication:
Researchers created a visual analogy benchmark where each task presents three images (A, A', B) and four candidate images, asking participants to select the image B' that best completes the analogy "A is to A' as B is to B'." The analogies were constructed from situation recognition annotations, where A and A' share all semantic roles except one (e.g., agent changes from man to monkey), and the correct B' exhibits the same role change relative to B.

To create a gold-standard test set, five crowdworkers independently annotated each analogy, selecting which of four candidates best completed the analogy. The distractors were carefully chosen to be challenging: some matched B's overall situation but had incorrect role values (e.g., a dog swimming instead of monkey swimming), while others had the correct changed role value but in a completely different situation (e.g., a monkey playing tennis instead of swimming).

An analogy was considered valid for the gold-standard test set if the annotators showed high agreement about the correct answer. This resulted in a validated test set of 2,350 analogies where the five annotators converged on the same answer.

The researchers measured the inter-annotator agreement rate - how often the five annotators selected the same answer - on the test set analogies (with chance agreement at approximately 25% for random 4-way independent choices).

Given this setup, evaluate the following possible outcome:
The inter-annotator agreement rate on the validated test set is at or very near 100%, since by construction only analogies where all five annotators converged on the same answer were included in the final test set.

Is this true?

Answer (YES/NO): NO